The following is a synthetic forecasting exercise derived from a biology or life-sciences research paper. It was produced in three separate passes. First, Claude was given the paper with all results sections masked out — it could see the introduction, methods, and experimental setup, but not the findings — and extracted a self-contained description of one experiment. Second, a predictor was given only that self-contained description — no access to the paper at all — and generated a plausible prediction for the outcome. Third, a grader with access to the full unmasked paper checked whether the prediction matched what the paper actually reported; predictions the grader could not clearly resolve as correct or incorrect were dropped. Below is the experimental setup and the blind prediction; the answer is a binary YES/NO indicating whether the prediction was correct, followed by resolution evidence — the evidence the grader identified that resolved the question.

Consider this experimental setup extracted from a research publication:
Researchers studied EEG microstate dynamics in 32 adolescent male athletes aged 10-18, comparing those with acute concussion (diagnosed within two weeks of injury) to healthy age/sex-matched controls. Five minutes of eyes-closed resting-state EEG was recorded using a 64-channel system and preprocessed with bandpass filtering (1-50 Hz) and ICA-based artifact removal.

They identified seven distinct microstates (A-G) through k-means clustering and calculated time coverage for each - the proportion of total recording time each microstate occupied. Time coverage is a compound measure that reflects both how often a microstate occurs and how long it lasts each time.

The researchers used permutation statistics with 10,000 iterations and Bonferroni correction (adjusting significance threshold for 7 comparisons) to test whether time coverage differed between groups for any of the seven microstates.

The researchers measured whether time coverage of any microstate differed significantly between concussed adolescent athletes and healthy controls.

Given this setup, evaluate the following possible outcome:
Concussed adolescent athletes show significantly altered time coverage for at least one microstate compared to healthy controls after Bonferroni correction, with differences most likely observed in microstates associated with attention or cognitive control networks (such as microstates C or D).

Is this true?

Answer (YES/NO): NO